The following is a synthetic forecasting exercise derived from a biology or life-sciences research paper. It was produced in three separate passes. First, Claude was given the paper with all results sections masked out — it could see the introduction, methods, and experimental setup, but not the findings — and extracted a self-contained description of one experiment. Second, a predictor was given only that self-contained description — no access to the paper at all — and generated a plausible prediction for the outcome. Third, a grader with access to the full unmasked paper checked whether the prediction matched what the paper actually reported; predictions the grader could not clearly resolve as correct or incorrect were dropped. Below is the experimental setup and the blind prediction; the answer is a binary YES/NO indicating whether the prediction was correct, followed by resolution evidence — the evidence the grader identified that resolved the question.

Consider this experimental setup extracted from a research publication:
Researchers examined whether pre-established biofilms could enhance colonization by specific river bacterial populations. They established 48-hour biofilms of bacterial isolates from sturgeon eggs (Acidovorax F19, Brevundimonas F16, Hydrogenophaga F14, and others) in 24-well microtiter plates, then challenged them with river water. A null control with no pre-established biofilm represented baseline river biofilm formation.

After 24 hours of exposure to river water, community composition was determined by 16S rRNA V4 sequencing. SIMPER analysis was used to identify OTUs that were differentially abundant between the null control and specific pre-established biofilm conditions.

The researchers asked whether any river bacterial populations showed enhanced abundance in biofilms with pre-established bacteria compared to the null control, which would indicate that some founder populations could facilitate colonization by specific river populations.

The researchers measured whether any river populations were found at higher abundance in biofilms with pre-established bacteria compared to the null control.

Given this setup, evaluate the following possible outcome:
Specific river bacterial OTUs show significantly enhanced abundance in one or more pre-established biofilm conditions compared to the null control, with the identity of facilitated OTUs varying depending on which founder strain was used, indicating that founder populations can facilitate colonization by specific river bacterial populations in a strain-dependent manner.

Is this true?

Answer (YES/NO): YES